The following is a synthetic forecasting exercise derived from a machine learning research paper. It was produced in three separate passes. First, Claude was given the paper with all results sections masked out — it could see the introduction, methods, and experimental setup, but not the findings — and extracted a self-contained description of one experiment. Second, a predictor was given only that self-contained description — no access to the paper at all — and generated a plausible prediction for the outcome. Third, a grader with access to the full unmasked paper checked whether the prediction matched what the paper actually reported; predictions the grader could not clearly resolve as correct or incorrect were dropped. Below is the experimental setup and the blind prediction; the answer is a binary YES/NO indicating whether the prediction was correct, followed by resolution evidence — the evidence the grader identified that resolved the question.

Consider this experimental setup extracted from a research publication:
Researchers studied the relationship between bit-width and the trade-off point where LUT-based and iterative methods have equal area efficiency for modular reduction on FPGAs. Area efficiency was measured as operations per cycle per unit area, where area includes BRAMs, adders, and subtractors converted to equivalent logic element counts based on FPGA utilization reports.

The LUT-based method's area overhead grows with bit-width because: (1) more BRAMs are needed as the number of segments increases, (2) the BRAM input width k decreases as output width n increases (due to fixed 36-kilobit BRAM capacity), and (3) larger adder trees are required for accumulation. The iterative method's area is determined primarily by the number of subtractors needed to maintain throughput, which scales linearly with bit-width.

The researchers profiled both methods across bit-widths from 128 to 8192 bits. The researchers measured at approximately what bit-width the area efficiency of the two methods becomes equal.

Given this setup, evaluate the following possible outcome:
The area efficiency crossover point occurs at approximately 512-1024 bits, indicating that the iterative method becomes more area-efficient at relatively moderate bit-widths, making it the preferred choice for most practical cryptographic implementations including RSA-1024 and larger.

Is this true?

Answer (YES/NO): NO